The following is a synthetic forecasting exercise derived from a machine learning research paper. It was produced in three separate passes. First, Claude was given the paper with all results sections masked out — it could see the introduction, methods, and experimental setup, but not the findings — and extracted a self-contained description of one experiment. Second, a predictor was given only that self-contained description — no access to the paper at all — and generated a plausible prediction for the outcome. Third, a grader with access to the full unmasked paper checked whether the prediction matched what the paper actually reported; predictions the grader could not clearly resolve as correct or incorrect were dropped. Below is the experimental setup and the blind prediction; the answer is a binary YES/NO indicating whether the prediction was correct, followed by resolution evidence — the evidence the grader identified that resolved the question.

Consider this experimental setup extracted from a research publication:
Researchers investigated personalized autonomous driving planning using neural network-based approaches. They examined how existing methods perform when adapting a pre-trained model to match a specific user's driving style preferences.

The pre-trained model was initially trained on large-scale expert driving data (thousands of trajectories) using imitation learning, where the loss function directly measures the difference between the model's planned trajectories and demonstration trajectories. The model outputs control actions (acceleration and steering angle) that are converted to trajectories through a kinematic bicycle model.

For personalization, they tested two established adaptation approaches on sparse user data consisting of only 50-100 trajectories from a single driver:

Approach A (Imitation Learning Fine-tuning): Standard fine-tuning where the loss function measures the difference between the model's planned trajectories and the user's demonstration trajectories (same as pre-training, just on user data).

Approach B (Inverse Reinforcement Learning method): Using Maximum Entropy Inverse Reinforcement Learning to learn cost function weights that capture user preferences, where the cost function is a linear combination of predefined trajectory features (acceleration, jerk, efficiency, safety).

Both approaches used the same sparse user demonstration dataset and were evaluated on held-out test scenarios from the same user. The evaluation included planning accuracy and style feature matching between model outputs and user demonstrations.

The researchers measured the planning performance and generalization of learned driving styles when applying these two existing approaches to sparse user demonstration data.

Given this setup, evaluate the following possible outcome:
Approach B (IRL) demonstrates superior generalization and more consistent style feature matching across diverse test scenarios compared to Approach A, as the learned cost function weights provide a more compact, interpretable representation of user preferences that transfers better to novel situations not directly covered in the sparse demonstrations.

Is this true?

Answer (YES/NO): NO